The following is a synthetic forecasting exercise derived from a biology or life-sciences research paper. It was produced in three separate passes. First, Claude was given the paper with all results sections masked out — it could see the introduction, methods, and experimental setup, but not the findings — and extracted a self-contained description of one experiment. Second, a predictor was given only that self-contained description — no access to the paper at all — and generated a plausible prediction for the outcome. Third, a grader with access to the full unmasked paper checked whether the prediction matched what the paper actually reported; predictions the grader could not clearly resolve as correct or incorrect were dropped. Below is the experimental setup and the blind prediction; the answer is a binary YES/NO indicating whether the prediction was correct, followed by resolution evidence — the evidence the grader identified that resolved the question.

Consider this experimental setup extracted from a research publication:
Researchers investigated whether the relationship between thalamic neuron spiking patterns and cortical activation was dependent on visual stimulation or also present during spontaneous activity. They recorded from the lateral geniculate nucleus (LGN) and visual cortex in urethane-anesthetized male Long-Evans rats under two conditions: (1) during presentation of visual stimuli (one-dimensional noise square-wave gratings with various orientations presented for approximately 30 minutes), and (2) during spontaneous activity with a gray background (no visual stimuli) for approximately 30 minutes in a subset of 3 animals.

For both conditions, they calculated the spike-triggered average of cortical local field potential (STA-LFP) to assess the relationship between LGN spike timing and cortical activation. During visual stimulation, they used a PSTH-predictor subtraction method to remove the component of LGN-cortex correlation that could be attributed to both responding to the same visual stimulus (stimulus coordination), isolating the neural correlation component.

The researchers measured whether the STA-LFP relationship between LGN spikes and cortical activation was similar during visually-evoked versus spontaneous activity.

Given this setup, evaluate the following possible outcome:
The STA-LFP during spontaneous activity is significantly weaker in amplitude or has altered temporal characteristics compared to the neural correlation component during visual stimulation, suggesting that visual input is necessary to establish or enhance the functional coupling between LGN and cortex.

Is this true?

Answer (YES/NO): NO